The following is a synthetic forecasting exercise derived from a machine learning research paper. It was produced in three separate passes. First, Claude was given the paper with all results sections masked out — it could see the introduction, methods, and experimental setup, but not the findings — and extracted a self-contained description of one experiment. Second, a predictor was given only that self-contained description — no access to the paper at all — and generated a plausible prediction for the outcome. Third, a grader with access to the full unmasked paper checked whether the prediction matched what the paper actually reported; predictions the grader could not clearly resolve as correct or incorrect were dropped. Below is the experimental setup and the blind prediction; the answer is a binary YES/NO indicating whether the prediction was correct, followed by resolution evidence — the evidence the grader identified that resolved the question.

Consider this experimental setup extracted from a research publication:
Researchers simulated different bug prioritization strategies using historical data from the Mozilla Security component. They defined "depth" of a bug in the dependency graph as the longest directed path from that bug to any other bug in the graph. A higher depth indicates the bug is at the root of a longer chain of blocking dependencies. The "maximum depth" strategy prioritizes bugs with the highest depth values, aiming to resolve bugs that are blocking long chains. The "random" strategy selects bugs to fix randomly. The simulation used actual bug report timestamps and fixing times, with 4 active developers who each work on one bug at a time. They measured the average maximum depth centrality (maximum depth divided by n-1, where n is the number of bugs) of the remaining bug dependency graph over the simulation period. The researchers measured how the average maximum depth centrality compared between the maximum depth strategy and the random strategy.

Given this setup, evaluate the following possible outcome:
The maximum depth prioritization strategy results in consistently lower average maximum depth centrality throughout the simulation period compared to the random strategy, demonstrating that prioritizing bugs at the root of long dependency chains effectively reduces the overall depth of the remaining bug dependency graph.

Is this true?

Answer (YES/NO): YES